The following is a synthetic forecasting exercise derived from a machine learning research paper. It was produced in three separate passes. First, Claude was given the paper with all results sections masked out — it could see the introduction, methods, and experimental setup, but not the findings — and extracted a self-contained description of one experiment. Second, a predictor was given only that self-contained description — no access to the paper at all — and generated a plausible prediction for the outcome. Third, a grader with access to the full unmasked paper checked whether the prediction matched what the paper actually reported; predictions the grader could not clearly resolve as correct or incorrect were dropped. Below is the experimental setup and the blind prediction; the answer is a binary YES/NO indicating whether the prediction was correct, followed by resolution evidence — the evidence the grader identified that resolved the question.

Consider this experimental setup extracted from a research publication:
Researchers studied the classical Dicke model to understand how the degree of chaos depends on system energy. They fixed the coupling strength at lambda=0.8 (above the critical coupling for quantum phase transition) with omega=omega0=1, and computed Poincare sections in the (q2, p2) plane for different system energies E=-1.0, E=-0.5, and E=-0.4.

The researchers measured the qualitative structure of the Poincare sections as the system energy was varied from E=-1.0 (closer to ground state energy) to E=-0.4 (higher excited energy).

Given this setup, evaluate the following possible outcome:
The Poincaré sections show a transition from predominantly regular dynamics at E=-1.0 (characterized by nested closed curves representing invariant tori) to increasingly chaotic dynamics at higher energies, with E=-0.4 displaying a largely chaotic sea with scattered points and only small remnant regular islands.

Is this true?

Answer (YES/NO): YES